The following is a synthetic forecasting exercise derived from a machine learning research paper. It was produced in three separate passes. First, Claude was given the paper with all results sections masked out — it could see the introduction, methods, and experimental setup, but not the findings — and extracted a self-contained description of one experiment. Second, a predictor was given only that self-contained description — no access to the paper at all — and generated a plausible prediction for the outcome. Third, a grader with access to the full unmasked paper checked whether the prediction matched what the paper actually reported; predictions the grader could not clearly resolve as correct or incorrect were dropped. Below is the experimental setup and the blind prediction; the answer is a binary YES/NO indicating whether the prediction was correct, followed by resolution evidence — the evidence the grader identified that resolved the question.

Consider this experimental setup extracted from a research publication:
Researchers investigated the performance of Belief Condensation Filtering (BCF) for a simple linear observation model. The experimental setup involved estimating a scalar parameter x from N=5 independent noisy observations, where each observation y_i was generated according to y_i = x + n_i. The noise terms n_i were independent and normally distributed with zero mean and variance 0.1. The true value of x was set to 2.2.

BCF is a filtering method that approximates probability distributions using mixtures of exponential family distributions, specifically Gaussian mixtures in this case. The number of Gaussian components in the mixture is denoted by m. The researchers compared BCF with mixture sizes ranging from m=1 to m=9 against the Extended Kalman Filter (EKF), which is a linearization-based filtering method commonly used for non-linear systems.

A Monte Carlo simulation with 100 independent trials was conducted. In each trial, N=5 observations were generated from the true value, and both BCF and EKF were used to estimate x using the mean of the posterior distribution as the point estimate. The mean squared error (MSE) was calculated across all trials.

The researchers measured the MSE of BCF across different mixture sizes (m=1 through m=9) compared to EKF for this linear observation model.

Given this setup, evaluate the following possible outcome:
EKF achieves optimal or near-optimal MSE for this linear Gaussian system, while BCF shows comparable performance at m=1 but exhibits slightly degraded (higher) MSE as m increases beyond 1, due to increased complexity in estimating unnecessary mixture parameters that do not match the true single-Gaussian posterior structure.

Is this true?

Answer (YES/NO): NO